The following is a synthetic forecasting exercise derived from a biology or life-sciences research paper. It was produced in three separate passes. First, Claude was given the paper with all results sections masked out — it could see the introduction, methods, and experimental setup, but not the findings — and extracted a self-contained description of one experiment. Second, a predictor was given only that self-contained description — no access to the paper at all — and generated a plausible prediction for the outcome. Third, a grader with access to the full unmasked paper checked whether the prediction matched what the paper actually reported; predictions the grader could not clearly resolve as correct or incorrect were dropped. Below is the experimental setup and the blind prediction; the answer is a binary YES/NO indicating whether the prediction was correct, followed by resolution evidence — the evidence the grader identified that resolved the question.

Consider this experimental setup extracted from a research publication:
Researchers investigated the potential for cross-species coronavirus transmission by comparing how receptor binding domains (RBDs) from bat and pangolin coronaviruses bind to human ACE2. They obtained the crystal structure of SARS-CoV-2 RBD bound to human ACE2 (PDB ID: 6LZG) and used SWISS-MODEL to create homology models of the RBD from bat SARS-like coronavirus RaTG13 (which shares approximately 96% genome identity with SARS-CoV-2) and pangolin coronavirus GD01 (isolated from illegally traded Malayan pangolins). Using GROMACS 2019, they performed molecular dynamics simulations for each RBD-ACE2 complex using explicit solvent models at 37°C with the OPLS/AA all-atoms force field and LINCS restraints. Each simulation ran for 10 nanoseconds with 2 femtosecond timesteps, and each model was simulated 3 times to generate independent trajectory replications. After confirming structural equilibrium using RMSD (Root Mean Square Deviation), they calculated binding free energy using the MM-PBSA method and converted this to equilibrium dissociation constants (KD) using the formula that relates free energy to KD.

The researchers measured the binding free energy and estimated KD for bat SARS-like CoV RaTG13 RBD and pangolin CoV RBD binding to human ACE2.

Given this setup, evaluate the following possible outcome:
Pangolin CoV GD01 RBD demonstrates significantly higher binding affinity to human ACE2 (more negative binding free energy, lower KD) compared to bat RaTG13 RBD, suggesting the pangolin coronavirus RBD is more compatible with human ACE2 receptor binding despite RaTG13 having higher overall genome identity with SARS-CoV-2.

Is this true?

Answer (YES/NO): YES